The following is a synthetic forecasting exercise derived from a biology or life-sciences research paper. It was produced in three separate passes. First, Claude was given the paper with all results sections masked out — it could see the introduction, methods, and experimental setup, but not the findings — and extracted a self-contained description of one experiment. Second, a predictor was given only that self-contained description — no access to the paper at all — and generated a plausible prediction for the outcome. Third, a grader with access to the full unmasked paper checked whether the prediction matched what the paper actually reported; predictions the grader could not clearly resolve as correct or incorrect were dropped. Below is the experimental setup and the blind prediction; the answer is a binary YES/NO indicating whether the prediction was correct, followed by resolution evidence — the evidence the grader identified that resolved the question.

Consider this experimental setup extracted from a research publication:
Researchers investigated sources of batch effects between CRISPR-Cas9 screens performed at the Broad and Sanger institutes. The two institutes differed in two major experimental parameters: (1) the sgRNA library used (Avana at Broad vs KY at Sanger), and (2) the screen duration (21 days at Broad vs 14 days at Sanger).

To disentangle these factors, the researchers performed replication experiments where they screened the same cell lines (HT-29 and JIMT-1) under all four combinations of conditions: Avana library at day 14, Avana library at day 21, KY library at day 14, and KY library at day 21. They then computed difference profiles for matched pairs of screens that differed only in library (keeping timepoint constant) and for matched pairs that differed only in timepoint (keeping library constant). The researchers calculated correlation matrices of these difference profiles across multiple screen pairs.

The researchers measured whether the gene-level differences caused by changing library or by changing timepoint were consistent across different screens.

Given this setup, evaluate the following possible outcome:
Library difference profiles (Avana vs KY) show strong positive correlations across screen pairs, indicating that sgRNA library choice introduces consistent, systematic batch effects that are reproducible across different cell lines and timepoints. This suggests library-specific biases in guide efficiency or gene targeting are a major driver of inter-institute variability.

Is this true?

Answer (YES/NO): YES